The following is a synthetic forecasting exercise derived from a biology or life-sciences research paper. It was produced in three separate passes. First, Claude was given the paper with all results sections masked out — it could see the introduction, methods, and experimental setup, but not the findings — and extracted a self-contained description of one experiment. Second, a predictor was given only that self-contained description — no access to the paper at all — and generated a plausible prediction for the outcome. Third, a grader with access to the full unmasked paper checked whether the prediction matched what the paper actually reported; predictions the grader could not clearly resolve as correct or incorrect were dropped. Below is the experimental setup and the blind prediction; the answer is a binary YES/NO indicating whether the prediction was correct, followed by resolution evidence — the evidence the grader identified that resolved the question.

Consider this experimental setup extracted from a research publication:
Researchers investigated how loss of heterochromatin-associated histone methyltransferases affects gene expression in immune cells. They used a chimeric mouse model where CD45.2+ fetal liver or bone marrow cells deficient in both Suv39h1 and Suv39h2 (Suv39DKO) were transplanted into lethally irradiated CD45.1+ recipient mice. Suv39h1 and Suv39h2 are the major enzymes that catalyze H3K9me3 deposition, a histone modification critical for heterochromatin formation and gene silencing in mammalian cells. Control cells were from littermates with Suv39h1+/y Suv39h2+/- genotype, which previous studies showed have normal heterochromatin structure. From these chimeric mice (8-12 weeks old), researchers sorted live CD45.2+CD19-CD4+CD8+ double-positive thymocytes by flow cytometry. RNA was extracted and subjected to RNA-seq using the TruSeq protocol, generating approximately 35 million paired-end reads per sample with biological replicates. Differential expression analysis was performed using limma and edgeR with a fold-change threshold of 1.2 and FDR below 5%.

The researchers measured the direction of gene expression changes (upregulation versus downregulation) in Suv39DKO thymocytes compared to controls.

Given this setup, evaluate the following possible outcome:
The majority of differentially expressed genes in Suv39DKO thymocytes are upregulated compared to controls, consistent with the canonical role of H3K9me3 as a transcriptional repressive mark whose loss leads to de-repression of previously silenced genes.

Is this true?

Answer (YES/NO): NO